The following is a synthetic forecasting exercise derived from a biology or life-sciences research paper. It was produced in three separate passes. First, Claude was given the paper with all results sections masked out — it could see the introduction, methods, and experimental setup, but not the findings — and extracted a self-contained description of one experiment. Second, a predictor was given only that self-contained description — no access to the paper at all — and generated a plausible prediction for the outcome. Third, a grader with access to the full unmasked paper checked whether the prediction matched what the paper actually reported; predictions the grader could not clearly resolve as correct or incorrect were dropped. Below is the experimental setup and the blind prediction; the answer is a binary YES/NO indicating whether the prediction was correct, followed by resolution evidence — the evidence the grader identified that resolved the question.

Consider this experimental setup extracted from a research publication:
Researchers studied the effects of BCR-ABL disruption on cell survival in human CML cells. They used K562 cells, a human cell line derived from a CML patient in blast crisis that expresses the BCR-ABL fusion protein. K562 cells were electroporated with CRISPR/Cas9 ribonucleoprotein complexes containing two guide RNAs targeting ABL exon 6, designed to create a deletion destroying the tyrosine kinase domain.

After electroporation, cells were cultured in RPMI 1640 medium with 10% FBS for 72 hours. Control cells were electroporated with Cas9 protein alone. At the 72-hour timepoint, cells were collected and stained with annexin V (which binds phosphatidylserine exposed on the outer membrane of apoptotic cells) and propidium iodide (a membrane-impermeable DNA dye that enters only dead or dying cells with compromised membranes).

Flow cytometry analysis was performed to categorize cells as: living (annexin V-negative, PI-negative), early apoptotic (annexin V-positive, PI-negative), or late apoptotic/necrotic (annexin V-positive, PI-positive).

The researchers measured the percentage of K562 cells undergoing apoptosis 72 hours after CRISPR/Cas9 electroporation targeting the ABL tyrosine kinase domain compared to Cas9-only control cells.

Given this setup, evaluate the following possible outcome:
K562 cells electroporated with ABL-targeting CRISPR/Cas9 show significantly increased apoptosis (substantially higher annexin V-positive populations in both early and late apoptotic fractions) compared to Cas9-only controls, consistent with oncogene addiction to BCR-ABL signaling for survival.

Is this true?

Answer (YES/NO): YES